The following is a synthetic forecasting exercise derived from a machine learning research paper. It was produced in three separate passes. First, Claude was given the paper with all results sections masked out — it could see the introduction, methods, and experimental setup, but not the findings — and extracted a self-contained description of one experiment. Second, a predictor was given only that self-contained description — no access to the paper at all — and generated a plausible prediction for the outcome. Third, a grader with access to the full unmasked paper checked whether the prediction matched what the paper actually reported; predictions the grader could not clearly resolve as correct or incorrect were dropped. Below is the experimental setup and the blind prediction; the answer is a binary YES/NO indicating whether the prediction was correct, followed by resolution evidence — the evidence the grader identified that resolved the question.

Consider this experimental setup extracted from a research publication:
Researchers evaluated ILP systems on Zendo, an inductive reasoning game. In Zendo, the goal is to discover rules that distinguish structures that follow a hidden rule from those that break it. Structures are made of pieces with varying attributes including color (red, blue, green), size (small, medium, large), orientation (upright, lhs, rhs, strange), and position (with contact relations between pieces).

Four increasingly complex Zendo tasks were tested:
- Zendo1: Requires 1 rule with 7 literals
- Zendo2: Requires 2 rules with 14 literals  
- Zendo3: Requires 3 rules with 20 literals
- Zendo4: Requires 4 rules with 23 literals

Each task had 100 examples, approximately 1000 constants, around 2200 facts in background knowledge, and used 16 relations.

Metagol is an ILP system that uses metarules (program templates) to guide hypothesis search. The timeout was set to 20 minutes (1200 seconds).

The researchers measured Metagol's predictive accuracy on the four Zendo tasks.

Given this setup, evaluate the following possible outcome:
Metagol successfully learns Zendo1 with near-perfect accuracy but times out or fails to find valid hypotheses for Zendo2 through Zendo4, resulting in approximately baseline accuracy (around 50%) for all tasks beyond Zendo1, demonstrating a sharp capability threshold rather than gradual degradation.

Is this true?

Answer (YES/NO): NO